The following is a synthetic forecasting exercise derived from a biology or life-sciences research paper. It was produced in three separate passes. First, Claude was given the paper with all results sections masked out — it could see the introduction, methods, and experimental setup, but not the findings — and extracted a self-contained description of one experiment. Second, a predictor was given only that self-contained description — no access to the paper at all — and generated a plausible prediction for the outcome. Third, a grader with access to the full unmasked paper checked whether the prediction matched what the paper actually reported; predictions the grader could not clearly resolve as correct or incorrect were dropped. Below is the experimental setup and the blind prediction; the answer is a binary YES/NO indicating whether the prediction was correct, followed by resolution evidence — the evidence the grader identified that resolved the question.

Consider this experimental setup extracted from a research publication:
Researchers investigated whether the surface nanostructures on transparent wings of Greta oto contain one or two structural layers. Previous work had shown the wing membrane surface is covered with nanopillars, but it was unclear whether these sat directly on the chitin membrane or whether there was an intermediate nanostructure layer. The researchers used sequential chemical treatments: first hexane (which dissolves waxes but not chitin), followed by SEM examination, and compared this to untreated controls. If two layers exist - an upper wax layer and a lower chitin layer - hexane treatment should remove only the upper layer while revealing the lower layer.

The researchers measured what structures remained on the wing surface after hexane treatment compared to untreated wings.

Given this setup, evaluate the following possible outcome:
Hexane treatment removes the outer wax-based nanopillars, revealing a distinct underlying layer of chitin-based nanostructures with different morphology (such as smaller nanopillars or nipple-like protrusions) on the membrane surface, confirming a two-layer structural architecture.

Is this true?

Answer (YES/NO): YES